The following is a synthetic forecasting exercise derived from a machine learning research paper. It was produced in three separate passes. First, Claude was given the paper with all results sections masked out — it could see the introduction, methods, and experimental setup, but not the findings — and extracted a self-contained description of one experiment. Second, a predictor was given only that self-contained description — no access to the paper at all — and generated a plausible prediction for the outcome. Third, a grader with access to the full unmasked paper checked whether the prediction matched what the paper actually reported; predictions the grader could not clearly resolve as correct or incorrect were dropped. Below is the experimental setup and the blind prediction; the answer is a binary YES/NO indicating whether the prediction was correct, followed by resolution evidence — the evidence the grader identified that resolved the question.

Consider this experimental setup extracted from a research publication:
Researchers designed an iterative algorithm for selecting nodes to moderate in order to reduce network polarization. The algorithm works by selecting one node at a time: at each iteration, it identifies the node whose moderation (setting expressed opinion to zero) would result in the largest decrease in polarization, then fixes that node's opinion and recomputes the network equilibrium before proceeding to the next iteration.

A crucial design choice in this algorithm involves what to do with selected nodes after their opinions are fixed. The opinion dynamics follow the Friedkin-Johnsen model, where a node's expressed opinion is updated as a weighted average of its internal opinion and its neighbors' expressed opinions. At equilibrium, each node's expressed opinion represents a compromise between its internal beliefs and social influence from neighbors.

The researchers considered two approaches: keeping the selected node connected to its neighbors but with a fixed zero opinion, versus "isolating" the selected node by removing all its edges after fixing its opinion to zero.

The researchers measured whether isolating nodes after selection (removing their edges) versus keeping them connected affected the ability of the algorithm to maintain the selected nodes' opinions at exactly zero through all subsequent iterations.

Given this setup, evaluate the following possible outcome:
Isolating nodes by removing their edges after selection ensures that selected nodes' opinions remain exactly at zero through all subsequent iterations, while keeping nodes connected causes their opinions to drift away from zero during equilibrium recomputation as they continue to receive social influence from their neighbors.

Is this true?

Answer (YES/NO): YES